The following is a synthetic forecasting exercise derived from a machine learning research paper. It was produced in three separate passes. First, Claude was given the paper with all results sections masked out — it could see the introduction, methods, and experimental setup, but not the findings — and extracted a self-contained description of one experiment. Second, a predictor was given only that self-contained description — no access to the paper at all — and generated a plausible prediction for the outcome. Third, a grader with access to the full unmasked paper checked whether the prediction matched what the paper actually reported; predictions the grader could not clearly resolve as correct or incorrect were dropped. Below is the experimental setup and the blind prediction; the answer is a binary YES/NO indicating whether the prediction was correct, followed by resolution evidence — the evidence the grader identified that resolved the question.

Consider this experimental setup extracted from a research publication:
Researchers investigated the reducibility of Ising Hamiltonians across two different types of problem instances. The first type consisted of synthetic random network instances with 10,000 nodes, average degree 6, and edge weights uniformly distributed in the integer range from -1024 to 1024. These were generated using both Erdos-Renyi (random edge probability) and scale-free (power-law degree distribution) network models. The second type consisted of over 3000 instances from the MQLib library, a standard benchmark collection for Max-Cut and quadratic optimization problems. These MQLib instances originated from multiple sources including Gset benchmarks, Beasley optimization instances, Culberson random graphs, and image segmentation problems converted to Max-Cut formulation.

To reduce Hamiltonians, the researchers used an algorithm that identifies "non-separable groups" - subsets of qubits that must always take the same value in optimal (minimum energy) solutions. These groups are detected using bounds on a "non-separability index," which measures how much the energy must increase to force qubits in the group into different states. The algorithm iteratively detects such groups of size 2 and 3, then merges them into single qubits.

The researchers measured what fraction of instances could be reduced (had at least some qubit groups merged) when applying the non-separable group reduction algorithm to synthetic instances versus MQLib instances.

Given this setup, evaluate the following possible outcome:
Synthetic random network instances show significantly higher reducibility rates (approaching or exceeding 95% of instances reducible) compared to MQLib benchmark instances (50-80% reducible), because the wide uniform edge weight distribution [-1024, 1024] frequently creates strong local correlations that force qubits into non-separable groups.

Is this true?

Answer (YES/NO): NO